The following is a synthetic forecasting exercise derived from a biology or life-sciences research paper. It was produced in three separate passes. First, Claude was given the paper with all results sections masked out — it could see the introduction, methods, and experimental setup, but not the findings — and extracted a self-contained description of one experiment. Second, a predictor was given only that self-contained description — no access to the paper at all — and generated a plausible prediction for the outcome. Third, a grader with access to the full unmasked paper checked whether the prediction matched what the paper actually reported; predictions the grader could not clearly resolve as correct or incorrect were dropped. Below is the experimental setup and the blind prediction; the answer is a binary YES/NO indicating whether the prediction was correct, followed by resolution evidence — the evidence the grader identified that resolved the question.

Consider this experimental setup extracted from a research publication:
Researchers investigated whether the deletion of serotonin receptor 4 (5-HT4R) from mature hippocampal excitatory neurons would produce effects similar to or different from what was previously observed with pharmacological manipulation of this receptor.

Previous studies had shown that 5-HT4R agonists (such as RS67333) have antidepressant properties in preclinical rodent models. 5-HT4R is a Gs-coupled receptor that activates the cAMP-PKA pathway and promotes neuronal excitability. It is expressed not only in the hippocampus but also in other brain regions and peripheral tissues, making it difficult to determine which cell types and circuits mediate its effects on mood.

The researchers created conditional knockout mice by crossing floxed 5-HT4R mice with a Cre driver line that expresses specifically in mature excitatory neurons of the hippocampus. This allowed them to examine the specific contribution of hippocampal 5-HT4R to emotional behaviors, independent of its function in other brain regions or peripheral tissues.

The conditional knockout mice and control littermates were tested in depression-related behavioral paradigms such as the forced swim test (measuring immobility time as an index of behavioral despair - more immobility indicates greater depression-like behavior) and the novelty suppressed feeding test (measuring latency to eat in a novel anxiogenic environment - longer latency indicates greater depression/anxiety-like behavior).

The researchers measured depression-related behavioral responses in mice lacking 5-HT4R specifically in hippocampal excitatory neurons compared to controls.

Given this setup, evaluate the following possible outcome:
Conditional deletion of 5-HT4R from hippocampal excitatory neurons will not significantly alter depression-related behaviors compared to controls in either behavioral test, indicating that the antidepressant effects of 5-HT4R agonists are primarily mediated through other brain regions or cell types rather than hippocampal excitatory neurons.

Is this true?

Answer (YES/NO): NO